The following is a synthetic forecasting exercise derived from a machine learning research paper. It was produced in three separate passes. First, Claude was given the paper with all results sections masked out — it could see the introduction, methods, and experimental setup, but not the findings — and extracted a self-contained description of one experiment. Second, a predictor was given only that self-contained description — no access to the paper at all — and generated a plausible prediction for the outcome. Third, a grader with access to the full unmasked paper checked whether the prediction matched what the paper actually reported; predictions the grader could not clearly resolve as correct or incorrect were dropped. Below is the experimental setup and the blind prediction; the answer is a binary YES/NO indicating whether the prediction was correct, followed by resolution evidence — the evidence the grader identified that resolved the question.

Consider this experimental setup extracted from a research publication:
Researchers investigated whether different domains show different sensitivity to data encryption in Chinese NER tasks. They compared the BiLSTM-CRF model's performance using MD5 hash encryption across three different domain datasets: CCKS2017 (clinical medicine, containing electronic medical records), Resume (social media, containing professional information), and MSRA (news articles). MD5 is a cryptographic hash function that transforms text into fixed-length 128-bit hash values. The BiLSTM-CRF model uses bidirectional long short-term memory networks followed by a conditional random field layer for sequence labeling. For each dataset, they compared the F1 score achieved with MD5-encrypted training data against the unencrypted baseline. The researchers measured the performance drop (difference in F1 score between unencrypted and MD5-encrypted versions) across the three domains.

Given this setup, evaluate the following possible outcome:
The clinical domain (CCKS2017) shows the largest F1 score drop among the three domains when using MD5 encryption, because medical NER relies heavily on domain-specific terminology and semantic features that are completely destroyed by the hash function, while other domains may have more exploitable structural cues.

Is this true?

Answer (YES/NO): NO